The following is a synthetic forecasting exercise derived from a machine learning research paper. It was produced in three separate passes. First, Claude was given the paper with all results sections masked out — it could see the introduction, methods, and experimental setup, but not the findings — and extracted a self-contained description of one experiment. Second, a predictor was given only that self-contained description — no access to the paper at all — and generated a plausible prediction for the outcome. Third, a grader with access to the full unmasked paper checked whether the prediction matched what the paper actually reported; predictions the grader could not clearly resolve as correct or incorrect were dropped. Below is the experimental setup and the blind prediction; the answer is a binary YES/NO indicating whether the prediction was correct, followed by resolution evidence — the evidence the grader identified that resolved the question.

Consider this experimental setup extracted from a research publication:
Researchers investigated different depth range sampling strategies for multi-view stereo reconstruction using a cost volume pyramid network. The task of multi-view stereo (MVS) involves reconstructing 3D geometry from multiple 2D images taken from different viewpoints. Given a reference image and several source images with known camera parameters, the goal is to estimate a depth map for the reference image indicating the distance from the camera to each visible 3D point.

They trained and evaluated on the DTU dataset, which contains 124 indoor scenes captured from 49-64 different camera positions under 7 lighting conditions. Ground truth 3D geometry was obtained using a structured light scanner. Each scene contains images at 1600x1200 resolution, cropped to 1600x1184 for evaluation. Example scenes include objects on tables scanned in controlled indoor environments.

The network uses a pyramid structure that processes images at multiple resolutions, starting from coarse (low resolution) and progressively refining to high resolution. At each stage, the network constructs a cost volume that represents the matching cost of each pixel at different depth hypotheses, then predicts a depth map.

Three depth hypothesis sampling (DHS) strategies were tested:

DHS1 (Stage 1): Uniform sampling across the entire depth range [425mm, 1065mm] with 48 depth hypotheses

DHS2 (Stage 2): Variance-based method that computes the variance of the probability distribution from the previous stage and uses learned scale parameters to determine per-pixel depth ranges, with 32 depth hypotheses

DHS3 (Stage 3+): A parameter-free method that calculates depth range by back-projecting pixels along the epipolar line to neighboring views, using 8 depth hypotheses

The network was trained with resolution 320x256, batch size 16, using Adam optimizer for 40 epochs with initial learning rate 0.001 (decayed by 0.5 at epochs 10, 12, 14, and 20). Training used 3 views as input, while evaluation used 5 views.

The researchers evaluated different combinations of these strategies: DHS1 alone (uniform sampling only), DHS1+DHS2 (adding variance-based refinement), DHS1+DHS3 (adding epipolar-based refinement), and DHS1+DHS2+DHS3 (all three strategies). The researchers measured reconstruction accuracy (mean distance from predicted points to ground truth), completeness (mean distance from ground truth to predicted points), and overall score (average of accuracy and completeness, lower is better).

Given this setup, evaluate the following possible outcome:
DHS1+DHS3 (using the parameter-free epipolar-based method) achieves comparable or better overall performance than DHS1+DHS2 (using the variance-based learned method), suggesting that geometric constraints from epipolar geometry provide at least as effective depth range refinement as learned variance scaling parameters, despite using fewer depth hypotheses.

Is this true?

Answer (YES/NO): NO